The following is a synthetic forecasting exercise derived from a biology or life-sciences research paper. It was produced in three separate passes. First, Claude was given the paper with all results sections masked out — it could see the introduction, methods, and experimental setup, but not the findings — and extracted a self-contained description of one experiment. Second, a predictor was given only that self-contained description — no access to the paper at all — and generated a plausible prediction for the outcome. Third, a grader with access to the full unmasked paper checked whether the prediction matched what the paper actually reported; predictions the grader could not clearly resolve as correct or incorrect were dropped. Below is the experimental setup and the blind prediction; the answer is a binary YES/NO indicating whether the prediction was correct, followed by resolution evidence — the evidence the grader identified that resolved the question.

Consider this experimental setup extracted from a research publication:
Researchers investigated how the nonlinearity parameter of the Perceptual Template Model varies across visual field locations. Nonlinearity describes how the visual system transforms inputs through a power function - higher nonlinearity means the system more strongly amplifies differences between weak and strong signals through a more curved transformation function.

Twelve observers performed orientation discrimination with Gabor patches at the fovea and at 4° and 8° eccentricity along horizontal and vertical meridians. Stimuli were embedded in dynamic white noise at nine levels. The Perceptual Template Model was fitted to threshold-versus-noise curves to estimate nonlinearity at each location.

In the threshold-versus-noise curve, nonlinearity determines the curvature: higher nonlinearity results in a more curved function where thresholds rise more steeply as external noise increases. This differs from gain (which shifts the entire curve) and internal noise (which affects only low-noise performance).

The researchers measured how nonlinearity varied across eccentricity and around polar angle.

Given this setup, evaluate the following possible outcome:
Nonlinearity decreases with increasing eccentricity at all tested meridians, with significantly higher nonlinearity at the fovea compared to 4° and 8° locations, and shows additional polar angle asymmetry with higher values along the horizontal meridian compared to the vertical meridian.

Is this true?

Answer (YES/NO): NO